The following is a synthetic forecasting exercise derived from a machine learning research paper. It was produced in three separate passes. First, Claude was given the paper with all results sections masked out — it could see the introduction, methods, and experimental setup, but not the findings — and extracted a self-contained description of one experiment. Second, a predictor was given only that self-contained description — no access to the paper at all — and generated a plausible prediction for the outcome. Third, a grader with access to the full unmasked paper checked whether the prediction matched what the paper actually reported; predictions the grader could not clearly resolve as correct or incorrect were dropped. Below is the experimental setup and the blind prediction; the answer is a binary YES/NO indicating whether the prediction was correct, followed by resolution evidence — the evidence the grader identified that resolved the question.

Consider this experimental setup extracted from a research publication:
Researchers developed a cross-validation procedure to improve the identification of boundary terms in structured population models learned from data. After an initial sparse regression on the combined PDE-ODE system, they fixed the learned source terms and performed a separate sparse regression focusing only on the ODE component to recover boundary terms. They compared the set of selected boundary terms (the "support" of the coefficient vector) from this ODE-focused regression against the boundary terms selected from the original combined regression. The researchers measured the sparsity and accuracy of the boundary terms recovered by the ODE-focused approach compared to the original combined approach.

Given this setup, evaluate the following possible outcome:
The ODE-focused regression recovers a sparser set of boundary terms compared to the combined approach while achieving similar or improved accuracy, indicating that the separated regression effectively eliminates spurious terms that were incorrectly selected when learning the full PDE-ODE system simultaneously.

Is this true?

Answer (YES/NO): YES